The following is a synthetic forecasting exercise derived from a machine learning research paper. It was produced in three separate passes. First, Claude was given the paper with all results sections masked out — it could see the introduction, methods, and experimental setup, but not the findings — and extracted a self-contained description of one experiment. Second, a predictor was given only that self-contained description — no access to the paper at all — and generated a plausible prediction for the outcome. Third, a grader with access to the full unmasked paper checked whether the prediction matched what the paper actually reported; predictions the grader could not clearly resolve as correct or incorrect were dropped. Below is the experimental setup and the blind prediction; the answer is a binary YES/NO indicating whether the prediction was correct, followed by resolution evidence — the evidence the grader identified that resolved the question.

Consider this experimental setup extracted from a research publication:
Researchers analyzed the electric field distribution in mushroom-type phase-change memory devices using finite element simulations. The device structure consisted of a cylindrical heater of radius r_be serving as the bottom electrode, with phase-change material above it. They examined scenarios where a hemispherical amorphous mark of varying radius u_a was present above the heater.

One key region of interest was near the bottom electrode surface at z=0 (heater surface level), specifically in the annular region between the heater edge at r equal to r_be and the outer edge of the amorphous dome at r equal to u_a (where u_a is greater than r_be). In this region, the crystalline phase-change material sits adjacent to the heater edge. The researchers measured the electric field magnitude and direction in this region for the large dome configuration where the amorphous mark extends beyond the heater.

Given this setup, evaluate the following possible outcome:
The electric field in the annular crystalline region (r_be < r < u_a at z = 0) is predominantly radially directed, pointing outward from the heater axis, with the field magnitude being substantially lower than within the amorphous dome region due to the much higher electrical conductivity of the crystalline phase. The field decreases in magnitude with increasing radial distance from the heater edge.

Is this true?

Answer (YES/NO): NO